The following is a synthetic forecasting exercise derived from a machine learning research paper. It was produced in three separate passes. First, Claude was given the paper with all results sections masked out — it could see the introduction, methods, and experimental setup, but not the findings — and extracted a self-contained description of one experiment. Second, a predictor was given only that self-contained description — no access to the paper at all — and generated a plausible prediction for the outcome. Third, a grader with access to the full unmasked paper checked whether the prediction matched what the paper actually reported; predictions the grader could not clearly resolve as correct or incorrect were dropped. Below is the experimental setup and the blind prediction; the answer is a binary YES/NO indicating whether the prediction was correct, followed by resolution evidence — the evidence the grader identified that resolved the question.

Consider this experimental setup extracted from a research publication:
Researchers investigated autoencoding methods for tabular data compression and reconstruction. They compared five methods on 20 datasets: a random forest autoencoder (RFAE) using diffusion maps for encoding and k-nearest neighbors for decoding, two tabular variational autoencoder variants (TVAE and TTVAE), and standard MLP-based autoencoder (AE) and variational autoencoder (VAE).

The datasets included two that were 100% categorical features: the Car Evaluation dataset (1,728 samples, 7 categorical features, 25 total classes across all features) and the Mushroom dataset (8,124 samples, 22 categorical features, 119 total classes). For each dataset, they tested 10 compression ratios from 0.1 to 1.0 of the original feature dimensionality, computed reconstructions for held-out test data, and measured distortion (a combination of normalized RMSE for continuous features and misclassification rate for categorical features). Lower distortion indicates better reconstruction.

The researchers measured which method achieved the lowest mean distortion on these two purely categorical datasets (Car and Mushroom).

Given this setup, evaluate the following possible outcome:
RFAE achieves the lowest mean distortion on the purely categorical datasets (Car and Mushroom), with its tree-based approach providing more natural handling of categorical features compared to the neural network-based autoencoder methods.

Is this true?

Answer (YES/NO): NO